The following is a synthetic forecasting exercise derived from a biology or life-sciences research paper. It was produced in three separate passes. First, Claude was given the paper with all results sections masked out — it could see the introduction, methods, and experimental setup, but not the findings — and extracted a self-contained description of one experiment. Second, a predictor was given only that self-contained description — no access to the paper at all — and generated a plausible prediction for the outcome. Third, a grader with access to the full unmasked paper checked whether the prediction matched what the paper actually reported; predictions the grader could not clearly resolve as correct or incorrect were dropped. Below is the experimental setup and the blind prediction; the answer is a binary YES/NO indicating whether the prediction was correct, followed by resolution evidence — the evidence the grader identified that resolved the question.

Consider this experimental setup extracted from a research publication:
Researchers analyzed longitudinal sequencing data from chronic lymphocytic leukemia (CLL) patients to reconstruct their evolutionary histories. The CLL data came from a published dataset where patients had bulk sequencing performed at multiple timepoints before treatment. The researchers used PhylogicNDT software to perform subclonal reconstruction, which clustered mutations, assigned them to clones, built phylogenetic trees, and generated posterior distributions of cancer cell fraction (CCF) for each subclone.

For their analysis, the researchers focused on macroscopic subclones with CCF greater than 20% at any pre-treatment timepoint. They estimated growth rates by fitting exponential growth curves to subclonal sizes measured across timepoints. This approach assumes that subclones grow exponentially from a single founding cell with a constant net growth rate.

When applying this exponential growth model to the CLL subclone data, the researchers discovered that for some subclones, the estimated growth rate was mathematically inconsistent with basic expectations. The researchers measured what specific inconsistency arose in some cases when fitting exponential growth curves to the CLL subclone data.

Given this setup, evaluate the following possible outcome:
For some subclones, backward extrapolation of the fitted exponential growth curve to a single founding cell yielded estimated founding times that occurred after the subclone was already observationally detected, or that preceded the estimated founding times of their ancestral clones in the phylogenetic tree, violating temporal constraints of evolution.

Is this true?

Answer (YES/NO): NO